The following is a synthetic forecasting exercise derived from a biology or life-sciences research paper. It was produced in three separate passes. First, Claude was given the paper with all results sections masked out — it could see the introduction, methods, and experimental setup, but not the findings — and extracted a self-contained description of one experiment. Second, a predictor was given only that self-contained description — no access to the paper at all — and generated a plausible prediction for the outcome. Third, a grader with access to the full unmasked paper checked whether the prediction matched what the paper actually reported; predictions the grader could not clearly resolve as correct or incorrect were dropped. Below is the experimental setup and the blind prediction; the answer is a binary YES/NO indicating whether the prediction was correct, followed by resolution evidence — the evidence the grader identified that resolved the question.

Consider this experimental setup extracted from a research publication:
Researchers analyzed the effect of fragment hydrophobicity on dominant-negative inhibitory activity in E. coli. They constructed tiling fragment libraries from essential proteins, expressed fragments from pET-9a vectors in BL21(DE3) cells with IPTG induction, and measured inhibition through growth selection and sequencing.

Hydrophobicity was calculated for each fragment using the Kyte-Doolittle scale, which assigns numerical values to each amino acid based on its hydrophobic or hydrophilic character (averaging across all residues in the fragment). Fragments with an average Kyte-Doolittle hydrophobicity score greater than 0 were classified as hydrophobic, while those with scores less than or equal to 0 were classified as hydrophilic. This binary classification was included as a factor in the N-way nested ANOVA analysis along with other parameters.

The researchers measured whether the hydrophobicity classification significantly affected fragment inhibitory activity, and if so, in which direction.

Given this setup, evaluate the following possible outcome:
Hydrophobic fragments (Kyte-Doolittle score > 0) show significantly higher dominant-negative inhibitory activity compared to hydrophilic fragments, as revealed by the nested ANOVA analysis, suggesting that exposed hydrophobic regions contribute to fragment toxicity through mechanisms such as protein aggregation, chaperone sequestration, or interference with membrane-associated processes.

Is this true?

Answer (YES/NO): NO